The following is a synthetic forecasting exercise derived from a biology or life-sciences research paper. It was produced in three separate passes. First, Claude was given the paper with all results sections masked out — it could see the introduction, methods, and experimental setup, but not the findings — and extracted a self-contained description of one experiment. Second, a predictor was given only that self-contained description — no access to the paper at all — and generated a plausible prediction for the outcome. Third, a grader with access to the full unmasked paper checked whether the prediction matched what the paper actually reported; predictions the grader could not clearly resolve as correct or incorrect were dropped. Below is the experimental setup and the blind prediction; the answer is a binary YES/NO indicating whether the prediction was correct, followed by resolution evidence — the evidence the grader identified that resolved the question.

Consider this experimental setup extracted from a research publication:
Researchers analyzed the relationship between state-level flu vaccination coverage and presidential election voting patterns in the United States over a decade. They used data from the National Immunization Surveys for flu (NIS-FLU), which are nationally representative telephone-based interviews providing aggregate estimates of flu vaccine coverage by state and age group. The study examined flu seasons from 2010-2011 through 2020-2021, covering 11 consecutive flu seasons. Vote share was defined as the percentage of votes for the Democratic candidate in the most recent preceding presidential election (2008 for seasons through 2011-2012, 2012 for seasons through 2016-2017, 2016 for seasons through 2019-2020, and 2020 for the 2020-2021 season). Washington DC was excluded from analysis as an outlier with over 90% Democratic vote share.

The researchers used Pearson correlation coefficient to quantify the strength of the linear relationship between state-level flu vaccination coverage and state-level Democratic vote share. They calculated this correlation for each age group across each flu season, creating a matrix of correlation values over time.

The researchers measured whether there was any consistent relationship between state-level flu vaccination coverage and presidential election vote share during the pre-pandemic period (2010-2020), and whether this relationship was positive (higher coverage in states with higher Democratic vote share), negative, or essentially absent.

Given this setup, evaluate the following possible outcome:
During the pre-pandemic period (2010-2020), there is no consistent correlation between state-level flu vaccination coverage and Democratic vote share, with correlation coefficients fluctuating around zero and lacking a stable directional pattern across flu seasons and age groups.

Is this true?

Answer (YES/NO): NO